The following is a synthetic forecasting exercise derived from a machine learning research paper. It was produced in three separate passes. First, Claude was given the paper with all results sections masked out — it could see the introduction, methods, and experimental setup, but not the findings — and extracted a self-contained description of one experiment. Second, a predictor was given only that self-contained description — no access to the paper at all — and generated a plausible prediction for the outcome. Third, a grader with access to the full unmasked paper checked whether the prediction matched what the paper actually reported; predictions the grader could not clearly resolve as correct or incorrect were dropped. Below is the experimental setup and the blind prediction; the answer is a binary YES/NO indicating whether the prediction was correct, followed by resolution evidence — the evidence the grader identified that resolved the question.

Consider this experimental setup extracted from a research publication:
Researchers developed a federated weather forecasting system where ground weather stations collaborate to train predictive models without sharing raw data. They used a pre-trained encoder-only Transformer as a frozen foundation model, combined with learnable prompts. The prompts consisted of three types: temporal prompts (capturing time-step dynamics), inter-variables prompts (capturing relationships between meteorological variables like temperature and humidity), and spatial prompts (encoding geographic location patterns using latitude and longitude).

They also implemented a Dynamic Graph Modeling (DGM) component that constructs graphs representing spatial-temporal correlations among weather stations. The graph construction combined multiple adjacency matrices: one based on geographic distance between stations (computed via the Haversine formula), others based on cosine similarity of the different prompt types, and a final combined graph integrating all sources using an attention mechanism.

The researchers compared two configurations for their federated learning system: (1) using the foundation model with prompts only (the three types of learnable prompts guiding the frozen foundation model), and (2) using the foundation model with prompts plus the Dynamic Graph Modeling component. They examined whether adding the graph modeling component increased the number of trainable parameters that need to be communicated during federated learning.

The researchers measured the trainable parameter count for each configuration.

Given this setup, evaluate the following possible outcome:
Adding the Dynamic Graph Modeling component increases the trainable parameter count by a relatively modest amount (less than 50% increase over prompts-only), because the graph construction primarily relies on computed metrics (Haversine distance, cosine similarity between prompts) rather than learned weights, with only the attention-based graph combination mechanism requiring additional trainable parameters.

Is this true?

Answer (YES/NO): NO